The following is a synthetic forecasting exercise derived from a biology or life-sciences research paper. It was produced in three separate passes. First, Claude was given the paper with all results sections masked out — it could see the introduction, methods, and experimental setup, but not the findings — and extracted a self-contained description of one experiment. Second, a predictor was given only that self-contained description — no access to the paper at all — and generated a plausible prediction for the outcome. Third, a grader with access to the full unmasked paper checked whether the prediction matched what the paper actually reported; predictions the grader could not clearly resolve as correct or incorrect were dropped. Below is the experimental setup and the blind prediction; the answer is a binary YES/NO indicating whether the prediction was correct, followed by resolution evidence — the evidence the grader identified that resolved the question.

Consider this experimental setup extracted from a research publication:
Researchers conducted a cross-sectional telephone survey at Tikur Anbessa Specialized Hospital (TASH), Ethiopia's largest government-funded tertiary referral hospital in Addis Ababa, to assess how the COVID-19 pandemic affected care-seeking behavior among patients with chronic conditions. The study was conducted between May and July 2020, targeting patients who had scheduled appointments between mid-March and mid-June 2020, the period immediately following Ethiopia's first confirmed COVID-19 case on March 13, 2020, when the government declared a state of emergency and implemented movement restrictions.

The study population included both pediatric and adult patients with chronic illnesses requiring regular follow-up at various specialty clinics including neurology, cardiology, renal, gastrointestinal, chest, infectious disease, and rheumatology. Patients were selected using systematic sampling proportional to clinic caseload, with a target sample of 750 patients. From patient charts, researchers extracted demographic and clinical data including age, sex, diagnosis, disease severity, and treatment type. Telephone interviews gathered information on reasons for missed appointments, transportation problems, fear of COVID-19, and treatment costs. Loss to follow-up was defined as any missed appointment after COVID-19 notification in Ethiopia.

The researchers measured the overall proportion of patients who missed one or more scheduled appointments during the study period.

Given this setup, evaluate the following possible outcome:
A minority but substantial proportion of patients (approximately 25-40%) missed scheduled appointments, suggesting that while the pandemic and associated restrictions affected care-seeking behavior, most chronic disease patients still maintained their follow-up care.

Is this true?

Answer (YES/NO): NO